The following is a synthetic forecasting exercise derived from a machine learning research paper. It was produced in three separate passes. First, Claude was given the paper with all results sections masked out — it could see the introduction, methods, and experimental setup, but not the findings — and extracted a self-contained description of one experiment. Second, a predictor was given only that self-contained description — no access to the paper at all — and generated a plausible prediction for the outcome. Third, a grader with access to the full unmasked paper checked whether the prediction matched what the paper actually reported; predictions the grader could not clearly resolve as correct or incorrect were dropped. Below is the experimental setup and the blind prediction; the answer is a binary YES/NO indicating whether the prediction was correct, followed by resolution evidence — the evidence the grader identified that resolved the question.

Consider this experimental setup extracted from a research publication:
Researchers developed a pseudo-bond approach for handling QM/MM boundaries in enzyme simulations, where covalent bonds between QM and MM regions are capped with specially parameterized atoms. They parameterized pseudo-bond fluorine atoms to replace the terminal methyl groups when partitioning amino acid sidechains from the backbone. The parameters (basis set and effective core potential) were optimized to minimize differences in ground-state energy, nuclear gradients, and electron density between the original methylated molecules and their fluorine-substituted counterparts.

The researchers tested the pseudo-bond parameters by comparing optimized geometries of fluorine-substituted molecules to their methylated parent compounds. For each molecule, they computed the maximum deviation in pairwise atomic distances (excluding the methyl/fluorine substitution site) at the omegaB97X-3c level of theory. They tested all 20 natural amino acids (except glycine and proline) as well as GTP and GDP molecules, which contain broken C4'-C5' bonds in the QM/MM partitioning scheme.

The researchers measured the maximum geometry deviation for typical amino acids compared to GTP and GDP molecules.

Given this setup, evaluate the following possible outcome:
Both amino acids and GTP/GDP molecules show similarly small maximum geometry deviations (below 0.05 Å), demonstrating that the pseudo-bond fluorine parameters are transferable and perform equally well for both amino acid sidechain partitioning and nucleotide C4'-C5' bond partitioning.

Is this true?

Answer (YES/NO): NO